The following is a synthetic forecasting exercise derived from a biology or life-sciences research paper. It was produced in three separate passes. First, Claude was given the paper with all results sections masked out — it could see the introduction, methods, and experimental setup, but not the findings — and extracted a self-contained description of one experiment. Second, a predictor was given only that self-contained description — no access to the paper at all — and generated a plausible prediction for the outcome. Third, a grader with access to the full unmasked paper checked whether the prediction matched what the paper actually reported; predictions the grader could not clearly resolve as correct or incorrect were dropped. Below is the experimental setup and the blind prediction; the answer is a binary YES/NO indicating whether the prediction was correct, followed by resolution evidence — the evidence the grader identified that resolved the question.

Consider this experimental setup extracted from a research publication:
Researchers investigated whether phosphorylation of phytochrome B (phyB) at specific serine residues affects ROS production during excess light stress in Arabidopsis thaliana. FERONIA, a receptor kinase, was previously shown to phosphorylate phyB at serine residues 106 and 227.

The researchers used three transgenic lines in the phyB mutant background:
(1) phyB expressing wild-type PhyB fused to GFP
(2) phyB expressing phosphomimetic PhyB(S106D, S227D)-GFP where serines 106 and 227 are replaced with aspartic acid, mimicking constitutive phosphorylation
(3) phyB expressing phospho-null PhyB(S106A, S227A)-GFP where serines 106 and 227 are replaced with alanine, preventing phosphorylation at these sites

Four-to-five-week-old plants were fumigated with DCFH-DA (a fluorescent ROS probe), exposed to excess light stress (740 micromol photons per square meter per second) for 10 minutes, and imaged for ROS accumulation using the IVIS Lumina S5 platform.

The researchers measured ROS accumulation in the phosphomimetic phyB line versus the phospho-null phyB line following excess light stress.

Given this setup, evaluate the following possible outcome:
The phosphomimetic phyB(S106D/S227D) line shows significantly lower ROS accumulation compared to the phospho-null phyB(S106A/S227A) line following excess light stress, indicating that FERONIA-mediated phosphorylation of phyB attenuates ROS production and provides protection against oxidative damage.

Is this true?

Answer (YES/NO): NO